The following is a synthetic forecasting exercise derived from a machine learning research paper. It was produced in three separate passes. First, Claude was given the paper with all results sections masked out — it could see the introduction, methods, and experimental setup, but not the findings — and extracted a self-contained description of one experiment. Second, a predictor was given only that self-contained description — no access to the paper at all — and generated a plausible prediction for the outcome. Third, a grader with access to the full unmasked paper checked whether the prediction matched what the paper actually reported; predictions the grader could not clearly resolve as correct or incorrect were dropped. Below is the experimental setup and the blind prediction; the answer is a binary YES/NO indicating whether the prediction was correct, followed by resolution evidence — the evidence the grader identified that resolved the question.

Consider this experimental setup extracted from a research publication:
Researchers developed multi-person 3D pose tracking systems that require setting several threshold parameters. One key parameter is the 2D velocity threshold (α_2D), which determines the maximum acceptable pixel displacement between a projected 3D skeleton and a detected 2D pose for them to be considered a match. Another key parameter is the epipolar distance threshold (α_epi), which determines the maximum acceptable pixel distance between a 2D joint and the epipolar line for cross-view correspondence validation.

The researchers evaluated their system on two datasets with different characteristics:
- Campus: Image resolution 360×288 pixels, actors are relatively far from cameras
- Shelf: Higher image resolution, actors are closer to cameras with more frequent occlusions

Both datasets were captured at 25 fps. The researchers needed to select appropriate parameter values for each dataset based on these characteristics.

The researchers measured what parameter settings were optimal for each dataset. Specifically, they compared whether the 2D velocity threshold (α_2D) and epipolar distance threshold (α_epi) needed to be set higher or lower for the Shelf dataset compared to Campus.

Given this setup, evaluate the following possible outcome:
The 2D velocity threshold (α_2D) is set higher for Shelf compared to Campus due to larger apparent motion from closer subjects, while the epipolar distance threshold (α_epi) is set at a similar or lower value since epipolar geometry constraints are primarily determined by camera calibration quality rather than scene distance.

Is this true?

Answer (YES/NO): NO